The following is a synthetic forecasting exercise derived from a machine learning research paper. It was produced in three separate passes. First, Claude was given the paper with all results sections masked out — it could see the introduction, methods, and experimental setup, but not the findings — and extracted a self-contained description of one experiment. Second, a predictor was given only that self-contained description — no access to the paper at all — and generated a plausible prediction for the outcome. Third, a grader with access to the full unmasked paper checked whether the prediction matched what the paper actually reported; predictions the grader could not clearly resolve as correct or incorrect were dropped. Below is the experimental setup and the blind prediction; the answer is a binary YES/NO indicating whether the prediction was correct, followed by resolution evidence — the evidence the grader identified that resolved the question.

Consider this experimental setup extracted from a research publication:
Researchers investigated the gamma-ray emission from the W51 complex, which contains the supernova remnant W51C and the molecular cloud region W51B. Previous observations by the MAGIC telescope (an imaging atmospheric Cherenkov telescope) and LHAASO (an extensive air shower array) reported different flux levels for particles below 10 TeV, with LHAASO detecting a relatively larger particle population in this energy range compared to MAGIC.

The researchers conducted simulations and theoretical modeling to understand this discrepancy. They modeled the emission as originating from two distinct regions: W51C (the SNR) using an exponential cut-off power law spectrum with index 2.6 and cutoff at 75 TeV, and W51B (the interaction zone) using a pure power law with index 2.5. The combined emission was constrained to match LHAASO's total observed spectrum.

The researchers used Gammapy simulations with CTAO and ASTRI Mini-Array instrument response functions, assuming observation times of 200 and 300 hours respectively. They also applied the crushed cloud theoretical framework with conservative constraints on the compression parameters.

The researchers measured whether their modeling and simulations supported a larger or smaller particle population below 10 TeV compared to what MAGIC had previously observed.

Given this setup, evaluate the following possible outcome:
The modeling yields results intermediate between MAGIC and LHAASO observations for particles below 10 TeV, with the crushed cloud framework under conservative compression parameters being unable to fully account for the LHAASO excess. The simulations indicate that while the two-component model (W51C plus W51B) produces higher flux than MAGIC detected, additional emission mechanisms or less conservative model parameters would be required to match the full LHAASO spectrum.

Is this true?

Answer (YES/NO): NO